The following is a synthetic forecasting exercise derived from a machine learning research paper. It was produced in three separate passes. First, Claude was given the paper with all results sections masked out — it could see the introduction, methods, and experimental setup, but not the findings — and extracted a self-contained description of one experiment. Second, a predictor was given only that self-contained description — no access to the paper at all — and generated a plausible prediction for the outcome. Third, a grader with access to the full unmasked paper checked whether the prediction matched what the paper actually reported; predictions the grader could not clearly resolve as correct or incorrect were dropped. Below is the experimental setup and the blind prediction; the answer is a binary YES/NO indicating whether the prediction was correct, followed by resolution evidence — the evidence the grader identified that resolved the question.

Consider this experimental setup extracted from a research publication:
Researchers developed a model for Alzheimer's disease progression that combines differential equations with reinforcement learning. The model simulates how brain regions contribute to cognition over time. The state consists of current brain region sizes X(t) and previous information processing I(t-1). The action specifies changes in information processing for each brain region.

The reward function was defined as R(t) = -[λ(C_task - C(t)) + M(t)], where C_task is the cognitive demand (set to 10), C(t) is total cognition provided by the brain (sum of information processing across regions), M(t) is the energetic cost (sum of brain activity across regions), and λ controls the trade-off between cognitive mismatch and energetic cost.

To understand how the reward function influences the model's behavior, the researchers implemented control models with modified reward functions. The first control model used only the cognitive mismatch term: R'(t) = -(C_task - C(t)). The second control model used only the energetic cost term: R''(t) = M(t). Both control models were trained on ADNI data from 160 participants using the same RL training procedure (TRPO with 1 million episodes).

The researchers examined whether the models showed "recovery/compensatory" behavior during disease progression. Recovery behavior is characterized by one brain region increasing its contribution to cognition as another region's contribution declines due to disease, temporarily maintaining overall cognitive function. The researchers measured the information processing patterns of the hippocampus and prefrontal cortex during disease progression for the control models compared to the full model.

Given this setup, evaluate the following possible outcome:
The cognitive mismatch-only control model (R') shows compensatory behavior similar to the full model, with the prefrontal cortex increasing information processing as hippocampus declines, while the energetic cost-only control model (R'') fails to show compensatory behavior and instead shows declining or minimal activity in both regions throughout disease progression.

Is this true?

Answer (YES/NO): NO